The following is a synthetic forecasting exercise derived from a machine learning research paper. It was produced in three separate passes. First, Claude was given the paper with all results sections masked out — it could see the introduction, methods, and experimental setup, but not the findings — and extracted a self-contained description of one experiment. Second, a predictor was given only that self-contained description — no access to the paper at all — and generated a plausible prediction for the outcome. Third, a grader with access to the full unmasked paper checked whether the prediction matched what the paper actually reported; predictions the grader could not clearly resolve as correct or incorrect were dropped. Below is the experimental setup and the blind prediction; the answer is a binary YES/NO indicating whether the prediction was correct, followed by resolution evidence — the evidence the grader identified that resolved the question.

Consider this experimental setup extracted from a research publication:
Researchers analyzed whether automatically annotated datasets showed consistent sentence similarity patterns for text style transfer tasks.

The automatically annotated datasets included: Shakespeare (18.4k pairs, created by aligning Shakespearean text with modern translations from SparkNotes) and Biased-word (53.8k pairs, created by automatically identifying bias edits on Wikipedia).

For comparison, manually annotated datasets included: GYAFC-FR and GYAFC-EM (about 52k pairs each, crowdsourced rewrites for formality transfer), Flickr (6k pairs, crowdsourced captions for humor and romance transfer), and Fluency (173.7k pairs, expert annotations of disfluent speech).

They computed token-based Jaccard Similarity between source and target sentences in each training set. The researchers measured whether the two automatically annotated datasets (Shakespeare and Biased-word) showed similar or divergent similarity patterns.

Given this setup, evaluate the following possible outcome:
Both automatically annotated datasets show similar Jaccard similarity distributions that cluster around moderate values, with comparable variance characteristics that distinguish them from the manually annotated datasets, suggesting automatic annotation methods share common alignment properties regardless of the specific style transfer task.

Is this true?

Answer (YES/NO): NO